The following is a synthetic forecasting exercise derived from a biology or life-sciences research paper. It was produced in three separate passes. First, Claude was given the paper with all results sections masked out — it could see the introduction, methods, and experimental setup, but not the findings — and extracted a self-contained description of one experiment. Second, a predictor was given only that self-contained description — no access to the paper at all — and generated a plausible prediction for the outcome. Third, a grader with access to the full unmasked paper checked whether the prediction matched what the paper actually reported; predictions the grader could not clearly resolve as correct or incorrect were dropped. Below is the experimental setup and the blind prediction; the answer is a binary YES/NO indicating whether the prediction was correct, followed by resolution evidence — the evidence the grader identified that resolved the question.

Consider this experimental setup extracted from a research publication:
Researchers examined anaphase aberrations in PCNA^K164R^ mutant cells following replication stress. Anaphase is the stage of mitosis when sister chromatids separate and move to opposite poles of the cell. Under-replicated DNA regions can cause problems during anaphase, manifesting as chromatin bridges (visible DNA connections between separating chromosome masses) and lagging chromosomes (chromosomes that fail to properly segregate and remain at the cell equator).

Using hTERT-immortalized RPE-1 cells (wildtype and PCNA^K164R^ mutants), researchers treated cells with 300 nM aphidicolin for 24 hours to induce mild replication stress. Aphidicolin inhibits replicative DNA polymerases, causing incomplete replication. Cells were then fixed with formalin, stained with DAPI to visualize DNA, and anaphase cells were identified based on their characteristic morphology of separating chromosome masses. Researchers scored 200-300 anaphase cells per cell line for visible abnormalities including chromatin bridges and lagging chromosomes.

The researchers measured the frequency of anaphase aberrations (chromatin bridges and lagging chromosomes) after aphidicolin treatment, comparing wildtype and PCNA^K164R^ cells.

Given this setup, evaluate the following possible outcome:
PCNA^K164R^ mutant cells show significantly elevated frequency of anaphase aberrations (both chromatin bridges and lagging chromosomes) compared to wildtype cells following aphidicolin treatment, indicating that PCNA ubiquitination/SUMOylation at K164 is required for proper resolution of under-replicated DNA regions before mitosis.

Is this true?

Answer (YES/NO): YES